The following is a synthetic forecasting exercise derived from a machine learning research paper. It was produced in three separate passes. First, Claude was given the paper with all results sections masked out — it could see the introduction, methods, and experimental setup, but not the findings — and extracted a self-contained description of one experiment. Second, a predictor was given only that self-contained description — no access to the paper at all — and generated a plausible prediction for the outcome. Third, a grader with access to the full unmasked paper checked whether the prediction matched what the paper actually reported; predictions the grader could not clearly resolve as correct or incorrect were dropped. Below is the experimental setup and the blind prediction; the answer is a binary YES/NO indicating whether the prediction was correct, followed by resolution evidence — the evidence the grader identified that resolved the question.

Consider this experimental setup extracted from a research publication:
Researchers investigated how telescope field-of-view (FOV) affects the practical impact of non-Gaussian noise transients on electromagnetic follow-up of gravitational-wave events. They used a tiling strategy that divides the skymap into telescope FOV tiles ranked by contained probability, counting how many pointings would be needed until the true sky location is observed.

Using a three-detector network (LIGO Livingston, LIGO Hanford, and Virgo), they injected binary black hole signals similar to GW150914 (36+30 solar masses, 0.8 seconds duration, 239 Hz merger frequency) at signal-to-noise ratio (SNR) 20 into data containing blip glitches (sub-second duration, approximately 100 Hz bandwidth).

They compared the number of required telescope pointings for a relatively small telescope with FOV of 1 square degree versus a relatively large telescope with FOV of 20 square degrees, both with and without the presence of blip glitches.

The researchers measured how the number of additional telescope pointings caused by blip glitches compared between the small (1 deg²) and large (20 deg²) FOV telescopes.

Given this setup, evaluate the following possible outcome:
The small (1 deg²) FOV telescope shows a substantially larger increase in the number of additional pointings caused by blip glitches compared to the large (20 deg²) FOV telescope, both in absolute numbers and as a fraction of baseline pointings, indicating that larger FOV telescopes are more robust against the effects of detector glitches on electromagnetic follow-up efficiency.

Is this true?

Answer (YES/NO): YES